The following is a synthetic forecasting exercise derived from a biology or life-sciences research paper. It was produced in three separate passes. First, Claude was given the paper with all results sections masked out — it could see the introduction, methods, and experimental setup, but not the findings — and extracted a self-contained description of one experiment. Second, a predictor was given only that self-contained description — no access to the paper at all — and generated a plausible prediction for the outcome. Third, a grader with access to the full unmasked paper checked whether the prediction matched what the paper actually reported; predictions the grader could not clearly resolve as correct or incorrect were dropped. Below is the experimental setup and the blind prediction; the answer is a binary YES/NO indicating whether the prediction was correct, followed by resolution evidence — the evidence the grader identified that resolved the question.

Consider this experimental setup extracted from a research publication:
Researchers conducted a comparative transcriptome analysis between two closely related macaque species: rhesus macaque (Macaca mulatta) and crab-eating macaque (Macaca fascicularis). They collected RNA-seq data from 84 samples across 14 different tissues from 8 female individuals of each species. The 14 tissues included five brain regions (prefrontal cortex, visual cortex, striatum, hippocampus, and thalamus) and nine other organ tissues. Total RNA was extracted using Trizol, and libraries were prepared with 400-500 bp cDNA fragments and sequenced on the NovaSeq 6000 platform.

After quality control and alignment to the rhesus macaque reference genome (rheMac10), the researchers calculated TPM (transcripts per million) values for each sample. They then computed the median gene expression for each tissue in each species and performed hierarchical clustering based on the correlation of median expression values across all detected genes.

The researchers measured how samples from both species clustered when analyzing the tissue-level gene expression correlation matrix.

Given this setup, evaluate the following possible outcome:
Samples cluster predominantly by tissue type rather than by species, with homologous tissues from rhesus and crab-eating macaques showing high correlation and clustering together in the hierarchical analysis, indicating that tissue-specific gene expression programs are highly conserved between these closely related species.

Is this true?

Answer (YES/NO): YES